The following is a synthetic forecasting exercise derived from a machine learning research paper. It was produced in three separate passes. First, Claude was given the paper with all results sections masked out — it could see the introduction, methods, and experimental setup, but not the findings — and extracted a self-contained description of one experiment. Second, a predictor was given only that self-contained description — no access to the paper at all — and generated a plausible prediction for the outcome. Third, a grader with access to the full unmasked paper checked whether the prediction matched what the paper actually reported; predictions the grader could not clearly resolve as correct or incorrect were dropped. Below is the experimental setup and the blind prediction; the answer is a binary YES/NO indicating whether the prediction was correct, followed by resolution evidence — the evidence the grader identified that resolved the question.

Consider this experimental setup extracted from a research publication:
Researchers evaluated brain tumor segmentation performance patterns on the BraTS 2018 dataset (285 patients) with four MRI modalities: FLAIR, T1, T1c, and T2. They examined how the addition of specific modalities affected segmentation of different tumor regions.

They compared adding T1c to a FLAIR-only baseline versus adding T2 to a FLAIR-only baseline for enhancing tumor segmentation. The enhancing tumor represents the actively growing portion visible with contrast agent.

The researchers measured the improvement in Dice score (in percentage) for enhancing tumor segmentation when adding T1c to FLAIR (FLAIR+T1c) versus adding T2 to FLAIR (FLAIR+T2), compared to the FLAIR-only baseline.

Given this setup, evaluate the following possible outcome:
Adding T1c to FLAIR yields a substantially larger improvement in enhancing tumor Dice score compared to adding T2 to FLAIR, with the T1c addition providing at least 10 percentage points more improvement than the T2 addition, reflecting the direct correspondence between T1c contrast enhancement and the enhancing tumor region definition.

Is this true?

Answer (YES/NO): YES